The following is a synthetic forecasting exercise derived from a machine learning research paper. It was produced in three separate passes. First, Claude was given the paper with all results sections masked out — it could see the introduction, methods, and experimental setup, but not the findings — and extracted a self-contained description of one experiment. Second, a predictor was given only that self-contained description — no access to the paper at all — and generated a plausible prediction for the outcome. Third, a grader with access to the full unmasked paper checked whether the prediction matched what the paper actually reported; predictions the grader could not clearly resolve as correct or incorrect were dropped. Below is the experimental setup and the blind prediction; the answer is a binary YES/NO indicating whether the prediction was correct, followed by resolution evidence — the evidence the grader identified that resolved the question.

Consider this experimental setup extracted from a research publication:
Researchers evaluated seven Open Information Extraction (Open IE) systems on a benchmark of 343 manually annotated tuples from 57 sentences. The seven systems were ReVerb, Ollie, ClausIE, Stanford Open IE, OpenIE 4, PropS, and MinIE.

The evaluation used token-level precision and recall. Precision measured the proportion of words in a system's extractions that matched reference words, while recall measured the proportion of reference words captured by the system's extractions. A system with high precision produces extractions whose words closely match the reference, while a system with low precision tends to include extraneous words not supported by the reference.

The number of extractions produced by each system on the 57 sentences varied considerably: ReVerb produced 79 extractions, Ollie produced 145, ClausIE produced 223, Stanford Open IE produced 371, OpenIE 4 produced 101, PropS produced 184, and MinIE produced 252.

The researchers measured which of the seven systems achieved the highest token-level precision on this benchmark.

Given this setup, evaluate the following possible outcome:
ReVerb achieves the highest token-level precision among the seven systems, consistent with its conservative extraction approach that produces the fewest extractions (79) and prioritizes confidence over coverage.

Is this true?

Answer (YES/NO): YES